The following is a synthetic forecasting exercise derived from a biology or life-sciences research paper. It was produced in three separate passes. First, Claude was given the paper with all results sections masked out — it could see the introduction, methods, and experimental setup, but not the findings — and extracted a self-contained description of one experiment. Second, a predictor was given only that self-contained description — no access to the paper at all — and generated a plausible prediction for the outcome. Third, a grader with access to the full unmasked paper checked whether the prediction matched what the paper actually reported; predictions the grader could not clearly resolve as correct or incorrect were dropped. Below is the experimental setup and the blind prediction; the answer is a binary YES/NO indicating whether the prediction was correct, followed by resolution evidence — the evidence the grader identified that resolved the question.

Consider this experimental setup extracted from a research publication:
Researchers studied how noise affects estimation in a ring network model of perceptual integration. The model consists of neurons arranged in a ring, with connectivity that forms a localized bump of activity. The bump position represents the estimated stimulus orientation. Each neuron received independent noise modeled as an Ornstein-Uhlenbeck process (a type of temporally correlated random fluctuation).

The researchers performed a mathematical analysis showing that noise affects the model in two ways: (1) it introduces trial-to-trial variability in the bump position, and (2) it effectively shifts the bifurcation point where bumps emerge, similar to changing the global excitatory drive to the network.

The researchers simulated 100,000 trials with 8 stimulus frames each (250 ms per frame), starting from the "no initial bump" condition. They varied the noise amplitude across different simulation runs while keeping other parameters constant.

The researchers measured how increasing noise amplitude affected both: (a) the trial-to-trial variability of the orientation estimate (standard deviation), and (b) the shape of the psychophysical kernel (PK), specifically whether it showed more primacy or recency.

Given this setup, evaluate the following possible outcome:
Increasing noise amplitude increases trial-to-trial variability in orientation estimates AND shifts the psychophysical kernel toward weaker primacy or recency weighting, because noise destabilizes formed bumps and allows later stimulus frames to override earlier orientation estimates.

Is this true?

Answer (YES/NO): NO